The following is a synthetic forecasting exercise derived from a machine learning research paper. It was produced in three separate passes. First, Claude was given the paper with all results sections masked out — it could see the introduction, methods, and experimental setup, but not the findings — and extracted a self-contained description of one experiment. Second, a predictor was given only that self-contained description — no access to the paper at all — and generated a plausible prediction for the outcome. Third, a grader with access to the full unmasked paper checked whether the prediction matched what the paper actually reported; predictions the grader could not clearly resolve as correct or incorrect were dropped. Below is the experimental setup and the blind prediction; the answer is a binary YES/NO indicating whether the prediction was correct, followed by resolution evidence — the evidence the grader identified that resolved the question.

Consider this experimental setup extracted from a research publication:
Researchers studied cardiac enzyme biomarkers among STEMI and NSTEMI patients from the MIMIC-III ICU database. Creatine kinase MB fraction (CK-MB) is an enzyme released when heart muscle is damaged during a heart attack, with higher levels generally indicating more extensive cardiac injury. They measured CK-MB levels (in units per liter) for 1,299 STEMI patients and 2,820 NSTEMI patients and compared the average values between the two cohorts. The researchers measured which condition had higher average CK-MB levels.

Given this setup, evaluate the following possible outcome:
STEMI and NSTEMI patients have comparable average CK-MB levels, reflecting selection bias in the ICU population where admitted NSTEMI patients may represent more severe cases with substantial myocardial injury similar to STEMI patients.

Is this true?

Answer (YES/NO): NO